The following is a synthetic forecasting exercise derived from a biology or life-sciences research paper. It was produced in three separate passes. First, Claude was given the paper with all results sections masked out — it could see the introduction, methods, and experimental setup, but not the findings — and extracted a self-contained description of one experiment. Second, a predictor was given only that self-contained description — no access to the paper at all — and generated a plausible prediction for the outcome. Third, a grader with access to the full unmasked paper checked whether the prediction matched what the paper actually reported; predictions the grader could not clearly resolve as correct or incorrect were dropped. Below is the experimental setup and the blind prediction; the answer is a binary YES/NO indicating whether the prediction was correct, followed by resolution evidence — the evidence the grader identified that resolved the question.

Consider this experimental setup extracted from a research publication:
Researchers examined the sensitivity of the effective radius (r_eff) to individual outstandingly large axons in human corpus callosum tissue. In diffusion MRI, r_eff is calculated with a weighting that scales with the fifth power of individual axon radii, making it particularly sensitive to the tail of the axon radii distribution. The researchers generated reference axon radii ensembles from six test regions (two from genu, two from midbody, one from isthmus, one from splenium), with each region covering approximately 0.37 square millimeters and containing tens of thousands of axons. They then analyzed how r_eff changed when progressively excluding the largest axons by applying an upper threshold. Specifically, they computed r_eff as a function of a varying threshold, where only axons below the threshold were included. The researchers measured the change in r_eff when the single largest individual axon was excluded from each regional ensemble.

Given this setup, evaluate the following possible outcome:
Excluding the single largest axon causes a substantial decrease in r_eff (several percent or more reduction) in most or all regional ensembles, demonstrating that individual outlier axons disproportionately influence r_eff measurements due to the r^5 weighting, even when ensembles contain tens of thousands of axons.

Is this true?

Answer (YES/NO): NO